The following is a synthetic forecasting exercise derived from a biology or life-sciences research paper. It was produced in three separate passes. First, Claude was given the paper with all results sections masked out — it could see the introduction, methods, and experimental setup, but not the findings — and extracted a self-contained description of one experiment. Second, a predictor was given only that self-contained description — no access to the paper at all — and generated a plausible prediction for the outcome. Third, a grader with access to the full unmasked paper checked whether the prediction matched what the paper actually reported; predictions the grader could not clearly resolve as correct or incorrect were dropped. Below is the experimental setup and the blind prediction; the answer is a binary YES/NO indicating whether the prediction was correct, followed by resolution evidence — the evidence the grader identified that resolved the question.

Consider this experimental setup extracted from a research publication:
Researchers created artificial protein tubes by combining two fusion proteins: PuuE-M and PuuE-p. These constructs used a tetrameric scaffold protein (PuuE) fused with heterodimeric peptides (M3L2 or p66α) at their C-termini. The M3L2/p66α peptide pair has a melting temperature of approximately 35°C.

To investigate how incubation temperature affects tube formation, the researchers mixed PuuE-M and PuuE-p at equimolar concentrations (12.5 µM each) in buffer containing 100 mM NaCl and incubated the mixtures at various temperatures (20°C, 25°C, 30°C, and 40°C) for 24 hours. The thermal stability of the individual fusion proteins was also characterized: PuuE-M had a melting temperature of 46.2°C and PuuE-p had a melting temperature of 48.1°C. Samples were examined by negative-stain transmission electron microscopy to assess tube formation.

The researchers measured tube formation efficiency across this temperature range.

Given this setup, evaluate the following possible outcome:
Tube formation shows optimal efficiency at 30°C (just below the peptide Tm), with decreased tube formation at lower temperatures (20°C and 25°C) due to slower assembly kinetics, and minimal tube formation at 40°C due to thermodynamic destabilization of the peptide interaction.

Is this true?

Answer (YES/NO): NO